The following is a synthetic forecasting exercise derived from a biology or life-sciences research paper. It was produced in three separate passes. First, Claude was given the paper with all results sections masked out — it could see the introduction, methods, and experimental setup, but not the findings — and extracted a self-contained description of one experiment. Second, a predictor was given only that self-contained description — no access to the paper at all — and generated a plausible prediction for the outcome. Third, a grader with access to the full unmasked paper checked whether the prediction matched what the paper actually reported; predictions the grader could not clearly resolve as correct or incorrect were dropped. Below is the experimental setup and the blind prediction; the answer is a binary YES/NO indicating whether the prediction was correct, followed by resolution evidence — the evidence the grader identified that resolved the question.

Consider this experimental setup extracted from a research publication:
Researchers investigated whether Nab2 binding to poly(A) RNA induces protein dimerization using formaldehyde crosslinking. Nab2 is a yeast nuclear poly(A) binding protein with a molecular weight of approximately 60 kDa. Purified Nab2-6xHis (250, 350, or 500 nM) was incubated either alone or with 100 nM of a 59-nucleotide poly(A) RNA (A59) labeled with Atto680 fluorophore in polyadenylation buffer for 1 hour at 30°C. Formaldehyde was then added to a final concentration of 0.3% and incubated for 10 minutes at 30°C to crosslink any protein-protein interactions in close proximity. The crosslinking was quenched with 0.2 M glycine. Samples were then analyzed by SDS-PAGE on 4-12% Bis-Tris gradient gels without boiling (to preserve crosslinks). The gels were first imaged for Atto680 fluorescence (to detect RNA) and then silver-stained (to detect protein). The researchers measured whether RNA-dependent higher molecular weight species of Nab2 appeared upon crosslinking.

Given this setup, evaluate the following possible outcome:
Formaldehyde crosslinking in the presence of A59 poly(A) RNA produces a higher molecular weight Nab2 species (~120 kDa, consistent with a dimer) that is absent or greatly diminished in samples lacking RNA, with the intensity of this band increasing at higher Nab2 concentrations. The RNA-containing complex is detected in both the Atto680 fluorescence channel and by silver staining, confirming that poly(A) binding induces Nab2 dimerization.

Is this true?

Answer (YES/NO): YES